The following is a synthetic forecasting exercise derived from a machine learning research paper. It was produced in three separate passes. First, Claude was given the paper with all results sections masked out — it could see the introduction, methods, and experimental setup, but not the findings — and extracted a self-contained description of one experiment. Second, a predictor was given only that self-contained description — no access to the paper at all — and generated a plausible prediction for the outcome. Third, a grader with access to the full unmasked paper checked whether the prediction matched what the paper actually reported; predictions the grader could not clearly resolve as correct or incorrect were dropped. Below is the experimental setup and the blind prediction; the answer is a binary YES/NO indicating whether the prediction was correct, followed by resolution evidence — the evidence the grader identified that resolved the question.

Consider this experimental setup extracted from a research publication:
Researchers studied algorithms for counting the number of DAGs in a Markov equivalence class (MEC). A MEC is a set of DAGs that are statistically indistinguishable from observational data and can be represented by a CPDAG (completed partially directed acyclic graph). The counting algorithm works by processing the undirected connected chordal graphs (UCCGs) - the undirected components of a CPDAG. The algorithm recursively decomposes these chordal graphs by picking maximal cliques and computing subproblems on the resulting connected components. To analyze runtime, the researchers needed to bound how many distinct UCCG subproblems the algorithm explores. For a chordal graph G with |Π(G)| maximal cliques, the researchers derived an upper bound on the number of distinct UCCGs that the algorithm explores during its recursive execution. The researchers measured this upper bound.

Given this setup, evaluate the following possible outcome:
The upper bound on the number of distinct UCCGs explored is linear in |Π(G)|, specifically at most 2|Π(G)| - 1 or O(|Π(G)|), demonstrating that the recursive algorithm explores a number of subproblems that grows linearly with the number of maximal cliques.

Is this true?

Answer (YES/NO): YES